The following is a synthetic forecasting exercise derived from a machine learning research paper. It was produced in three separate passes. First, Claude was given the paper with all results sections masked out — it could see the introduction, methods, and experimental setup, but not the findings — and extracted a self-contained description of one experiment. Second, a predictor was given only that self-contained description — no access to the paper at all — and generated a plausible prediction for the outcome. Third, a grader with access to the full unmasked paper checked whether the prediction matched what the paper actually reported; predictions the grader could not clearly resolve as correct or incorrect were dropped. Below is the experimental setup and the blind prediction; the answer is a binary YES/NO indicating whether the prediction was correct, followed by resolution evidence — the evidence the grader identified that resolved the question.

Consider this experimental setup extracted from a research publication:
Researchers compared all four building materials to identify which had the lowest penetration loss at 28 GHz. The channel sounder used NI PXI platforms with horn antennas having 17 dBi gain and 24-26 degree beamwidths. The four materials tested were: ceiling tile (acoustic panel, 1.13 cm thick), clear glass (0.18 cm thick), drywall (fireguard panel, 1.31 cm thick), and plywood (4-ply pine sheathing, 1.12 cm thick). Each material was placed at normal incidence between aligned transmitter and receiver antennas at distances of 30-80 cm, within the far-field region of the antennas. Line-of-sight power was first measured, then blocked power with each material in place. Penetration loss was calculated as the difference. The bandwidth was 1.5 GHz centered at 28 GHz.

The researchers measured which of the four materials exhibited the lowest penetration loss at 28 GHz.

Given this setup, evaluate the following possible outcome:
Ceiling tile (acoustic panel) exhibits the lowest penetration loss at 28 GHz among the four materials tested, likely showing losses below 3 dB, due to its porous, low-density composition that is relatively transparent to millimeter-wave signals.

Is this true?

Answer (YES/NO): YES